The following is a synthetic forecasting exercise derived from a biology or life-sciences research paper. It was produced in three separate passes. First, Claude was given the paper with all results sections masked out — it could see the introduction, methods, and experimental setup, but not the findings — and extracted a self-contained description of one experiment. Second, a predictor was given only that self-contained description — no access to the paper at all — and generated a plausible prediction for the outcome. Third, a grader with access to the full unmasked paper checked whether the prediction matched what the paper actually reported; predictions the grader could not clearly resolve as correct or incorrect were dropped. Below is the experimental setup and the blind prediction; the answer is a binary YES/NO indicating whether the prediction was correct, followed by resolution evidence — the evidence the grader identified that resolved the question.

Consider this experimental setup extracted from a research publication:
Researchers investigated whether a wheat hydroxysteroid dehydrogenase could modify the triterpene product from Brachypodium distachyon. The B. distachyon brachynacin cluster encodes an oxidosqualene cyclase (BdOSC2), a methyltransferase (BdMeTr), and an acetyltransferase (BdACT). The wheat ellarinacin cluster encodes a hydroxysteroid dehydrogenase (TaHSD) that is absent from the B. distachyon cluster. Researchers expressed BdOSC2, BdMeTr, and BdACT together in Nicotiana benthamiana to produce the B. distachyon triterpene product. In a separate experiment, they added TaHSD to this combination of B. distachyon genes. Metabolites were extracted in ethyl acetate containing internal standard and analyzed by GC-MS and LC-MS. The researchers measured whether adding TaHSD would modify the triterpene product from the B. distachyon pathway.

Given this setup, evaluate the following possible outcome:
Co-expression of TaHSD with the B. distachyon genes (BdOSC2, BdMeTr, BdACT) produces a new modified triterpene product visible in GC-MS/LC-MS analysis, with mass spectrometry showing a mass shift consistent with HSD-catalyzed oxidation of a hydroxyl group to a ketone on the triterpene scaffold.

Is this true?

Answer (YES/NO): NO